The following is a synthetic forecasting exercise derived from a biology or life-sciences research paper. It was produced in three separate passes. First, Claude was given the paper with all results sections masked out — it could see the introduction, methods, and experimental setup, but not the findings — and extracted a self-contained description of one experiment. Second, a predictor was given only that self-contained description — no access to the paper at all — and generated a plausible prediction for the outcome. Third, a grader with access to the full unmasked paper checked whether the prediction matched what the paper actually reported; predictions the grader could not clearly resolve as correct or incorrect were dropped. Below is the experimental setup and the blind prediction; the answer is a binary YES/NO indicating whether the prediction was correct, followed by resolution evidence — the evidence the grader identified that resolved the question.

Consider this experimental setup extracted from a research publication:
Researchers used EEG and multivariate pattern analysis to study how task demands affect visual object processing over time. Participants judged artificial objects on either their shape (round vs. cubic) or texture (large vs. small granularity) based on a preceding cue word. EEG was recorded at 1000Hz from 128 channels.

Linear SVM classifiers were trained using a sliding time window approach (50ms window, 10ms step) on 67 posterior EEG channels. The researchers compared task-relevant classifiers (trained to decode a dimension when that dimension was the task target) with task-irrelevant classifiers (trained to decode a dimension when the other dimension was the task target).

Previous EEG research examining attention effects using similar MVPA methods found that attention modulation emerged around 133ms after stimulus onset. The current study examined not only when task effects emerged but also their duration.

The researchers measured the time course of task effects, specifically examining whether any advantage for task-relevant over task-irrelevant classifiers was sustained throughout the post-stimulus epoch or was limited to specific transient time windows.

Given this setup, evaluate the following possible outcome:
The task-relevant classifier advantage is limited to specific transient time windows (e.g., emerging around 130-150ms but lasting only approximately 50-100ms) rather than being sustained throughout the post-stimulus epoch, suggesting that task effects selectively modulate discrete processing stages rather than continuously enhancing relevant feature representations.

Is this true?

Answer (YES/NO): NO